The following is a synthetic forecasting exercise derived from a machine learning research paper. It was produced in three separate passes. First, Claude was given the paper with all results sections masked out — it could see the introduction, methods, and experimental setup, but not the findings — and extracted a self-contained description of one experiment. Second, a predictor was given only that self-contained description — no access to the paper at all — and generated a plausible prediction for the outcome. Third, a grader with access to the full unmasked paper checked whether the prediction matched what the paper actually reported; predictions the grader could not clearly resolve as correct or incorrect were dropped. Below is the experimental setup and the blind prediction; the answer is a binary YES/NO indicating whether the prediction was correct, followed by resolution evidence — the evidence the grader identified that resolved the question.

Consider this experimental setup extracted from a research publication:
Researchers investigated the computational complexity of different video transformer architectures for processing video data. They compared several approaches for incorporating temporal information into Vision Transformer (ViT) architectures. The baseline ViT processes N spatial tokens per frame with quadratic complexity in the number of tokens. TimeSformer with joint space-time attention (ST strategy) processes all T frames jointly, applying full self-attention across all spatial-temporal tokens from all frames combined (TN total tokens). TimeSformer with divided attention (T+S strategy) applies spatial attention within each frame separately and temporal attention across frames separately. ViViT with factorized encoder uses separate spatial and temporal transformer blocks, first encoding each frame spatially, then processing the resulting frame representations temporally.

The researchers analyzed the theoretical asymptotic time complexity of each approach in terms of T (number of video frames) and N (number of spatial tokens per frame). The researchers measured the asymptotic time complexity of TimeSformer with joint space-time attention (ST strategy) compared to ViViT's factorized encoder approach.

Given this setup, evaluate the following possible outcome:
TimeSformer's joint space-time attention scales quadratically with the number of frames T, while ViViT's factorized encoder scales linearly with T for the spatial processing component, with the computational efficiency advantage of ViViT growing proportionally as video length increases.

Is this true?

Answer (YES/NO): NO